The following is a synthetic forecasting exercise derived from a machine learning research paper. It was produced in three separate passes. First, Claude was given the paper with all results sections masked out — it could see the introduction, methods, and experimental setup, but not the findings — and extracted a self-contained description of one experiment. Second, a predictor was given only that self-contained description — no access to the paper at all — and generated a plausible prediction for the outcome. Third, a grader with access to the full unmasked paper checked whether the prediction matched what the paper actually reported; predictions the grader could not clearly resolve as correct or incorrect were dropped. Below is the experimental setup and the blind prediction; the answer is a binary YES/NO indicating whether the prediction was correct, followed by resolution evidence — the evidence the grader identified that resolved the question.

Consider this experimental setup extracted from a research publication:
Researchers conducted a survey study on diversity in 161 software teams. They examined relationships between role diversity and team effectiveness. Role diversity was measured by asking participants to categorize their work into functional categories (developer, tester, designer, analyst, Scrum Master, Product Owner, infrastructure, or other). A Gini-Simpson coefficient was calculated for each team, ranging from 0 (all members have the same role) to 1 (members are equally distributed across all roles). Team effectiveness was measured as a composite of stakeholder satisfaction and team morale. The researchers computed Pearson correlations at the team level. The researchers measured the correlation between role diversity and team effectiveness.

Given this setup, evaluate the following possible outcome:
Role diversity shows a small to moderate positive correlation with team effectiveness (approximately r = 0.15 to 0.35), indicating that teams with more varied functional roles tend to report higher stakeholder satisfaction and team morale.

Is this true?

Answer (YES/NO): NO